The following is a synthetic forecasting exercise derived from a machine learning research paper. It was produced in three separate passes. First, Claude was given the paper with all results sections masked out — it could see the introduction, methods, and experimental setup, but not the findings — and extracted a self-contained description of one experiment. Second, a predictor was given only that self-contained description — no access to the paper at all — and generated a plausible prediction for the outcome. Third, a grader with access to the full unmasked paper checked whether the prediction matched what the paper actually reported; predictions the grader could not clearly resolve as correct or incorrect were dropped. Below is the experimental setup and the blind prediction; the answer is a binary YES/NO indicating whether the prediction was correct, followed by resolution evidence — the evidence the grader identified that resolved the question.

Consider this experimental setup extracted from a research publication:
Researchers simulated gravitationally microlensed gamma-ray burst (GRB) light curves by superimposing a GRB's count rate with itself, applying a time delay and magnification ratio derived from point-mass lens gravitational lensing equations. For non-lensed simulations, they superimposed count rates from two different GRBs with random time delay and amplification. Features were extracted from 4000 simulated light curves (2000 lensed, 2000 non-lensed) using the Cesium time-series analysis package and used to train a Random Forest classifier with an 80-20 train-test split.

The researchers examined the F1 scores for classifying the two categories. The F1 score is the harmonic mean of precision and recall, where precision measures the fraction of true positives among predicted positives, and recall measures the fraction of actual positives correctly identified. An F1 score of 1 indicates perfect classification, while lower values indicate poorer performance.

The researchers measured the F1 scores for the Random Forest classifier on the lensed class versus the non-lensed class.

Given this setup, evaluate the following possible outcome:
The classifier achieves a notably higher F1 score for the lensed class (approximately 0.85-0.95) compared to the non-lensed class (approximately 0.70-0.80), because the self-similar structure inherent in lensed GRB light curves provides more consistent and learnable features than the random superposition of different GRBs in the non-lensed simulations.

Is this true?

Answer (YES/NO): NO